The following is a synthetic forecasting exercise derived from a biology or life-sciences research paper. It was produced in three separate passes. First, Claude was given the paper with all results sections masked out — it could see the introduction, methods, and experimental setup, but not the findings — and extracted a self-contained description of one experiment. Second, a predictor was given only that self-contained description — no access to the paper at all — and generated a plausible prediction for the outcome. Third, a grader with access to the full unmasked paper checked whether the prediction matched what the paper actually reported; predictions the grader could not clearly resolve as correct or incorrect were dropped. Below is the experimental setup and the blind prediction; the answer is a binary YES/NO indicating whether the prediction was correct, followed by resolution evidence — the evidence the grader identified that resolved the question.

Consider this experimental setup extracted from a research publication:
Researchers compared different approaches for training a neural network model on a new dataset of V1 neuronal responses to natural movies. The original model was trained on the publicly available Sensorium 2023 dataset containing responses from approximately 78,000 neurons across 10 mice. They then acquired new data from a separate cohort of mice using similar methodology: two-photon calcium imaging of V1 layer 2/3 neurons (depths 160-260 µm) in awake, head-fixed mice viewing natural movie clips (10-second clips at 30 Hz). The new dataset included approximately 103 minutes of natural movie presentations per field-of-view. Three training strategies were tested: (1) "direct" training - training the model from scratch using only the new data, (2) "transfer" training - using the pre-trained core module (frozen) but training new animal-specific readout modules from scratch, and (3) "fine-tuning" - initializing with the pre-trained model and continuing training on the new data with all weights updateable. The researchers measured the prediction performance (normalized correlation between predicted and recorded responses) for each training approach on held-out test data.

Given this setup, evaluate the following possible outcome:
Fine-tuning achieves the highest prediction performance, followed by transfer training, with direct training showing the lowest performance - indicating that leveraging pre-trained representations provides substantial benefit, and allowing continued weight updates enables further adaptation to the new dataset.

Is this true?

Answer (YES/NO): NO